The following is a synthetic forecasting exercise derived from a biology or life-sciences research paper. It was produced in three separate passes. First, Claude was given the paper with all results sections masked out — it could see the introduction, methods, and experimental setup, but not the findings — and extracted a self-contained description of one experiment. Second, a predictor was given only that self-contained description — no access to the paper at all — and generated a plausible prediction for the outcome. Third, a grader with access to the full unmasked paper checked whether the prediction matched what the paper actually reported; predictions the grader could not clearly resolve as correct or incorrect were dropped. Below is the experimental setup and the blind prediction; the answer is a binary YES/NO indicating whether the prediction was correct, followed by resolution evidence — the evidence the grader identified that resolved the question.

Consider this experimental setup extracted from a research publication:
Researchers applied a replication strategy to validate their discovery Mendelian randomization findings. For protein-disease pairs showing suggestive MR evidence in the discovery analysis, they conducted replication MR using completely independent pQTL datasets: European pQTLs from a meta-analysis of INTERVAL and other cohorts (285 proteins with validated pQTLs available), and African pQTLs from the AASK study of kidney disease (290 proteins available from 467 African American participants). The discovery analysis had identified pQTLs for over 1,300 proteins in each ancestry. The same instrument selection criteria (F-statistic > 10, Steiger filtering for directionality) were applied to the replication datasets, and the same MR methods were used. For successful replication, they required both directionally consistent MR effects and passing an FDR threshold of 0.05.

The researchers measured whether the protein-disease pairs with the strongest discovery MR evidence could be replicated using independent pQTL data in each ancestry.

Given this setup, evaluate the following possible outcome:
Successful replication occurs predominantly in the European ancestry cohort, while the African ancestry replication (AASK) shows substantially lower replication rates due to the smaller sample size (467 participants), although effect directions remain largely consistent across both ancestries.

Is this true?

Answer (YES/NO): NO